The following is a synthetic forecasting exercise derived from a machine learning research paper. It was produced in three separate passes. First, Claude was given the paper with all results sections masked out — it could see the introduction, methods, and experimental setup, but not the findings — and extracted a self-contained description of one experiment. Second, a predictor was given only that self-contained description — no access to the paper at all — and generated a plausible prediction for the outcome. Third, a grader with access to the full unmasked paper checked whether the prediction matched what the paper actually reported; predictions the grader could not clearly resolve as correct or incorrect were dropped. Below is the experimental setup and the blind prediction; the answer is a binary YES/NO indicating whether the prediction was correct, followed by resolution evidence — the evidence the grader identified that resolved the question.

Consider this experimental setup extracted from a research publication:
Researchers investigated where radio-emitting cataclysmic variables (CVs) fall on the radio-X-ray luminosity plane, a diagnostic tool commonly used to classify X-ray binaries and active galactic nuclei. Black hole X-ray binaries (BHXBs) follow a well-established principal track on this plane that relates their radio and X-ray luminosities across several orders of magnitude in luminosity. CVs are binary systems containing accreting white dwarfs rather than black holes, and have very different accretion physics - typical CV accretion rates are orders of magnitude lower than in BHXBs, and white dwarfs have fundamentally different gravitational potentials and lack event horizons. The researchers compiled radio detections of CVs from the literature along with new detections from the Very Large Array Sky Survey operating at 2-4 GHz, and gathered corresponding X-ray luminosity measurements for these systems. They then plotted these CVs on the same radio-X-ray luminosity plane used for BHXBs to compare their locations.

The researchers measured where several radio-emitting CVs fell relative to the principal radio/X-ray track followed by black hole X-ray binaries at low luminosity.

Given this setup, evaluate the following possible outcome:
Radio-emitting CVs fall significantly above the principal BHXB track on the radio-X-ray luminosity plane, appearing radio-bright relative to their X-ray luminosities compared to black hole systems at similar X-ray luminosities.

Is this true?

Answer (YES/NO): NO